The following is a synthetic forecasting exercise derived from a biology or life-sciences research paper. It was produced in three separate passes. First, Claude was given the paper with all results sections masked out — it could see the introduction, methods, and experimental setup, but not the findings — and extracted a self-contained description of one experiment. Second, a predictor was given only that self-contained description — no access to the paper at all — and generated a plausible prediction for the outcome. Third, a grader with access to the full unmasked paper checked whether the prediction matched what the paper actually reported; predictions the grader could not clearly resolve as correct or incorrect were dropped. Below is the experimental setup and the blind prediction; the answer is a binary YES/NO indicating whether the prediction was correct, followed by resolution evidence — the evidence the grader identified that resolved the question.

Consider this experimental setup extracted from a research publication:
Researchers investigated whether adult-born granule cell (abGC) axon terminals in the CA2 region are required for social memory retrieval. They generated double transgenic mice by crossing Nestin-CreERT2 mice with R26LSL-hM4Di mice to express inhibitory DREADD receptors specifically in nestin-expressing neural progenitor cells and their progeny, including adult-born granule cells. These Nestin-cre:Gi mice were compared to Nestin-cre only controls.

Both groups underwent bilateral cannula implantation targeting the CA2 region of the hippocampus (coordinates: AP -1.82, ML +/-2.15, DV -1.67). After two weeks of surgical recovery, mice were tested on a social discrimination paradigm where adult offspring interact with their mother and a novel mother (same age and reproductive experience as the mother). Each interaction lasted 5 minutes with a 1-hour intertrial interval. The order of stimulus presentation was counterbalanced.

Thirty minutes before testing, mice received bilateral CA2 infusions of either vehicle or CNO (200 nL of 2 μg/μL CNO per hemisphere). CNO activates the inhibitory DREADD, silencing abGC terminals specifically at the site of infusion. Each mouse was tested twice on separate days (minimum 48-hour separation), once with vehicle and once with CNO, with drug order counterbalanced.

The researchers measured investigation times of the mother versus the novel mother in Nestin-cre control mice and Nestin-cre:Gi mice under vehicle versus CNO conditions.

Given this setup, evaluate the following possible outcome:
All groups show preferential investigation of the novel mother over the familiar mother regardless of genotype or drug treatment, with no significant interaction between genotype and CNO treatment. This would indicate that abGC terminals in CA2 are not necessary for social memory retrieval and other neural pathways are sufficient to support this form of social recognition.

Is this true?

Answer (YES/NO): NO